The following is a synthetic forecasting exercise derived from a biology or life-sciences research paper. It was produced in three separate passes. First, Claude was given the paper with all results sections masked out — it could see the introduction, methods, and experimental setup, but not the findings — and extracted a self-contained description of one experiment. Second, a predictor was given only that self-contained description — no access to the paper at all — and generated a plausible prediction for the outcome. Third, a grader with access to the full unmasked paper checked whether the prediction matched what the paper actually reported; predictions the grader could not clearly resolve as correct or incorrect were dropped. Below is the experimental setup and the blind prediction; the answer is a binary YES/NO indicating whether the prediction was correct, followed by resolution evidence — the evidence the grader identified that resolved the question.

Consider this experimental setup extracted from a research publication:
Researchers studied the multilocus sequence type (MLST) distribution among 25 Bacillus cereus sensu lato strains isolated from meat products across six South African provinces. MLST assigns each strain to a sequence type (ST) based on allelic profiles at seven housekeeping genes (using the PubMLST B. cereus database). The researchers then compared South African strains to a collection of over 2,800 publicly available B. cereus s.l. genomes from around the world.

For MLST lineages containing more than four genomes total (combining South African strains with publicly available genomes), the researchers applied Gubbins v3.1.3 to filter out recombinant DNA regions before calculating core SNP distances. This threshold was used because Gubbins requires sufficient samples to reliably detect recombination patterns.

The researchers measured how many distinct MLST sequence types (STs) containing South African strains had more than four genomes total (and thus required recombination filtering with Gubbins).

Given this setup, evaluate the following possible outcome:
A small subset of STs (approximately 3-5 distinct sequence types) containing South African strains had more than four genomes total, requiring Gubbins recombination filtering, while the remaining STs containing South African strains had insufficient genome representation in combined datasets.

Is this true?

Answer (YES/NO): YES